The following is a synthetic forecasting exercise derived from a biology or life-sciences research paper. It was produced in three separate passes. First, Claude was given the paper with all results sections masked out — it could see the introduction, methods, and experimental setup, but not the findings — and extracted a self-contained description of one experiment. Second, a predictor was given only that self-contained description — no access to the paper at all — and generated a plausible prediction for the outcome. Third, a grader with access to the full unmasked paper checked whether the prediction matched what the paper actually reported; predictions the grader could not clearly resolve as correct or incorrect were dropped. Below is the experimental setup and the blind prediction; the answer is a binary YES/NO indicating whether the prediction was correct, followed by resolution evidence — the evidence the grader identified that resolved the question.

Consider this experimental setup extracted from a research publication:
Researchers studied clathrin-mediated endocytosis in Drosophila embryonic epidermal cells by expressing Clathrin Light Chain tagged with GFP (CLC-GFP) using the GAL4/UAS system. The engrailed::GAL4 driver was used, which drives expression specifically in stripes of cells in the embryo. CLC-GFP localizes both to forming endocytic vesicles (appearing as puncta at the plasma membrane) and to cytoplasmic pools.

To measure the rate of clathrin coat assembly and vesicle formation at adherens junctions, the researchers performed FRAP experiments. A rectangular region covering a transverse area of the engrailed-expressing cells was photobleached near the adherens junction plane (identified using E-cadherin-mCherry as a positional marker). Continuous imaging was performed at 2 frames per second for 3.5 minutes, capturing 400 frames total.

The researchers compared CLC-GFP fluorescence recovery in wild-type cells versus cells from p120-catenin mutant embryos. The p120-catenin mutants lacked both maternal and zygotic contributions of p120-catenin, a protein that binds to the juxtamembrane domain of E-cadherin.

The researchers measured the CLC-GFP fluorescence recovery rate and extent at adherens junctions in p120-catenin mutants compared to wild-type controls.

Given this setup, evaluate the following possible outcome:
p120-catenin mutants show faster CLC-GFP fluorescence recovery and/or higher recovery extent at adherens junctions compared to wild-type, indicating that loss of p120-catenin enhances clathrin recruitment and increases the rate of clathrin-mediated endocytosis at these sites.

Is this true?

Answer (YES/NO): NO